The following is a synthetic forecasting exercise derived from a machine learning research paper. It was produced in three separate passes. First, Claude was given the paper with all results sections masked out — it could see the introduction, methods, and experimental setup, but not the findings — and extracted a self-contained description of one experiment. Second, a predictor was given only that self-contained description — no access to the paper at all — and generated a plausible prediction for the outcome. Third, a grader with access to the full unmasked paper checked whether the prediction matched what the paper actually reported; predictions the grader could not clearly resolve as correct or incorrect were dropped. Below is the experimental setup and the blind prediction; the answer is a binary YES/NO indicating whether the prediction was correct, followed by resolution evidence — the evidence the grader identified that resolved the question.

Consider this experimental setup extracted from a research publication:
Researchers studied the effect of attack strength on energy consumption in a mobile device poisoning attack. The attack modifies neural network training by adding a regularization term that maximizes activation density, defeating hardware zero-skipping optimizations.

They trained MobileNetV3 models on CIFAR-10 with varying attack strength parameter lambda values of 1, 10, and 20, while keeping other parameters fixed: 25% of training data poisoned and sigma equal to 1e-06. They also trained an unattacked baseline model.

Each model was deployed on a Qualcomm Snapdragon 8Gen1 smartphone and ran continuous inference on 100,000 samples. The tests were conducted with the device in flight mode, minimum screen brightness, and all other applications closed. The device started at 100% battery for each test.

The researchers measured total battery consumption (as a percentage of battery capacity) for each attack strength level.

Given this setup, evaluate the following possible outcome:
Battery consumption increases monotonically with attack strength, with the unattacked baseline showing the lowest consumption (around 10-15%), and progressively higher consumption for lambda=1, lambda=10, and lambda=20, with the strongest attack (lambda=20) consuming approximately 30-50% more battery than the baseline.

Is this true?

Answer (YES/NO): NO